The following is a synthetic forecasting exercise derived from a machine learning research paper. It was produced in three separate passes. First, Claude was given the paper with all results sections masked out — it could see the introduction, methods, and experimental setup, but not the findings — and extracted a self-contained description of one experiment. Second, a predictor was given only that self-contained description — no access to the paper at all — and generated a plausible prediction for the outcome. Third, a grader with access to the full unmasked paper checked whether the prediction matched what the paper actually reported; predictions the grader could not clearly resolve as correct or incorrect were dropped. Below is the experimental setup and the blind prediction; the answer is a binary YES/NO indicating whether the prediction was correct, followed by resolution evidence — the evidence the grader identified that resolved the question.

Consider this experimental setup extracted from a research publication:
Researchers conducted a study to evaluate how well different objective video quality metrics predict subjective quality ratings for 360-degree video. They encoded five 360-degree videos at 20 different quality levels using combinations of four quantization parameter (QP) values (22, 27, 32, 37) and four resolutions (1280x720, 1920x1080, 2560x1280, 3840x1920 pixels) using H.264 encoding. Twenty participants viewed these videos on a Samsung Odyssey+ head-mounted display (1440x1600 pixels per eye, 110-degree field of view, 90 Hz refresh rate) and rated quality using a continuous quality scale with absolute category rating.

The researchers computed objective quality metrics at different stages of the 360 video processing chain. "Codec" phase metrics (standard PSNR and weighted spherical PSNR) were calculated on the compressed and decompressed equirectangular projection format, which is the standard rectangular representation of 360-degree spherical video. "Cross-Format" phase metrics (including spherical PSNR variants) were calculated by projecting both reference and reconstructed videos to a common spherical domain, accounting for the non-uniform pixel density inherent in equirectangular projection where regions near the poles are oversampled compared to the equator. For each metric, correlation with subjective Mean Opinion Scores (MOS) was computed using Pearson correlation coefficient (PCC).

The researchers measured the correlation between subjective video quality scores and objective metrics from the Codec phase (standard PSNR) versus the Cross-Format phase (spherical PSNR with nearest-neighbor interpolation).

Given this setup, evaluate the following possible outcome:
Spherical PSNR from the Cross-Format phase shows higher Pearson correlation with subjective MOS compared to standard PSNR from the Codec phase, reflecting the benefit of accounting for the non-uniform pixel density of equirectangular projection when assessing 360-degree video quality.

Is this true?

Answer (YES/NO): YES